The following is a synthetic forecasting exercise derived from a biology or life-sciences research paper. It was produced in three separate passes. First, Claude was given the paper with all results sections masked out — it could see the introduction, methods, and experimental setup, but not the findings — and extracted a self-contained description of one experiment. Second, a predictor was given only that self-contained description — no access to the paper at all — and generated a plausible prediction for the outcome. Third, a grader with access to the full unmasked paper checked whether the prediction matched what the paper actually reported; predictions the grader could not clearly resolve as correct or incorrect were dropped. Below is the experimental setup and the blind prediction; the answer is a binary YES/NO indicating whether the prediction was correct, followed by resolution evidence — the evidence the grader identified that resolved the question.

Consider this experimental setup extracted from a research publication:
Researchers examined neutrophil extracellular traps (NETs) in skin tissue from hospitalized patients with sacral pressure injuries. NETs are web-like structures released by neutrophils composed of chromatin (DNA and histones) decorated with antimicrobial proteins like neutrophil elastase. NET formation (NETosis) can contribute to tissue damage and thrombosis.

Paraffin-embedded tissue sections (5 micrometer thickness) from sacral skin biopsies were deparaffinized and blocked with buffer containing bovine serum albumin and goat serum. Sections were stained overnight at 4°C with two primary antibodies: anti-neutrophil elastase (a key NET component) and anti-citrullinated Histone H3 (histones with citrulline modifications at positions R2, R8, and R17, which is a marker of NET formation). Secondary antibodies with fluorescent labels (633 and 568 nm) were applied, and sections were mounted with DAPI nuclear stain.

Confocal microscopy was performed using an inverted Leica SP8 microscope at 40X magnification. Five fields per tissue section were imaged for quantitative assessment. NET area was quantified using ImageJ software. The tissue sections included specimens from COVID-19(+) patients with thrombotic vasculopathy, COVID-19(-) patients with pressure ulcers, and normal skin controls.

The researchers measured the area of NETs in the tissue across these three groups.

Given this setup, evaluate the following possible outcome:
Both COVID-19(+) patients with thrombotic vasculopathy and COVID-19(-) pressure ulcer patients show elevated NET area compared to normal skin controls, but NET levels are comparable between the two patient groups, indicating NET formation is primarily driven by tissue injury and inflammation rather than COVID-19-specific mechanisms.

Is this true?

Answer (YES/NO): NO